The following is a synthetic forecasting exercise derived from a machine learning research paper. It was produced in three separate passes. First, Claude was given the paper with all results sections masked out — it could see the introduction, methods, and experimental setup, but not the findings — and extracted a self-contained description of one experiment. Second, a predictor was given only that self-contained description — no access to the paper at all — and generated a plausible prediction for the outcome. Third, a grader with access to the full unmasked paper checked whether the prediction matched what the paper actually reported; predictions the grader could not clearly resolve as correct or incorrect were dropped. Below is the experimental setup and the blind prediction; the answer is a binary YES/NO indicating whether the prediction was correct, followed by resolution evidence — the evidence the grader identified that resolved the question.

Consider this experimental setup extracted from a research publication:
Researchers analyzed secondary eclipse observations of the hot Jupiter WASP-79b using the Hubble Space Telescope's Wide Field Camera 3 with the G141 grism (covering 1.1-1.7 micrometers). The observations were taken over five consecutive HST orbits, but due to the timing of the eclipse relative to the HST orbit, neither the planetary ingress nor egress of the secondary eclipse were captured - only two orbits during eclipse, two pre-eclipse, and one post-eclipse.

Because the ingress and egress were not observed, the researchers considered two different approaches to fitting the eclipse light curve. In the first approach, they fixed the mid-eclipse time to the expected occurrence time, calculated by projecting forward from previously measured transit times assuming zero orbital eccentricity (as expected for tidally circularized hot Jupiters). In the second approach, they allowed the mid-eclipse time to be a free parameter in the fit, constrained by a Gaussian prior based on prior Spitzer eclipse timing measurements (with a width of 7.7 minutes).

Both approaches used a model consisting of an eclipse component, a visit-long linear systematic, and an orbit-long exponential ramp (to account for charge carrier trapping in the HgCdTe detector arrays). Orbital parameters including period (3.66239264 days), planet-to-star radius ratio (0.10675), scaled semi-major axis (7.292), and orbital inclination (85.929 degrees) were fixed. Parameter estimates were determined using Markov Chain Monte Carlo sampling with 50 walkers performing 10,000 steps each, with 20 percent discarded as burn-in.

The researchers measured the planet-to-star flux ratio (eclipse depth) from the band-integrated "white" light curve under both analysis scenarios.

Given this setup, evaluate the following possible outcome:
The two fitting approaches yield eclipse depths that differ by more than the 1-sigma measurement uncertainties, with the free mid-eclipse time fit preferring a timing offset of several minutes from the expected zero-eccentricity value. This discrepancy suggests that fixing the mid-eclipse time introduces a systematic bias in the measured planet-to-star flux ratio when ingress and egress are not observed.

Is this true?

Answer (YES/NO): NO